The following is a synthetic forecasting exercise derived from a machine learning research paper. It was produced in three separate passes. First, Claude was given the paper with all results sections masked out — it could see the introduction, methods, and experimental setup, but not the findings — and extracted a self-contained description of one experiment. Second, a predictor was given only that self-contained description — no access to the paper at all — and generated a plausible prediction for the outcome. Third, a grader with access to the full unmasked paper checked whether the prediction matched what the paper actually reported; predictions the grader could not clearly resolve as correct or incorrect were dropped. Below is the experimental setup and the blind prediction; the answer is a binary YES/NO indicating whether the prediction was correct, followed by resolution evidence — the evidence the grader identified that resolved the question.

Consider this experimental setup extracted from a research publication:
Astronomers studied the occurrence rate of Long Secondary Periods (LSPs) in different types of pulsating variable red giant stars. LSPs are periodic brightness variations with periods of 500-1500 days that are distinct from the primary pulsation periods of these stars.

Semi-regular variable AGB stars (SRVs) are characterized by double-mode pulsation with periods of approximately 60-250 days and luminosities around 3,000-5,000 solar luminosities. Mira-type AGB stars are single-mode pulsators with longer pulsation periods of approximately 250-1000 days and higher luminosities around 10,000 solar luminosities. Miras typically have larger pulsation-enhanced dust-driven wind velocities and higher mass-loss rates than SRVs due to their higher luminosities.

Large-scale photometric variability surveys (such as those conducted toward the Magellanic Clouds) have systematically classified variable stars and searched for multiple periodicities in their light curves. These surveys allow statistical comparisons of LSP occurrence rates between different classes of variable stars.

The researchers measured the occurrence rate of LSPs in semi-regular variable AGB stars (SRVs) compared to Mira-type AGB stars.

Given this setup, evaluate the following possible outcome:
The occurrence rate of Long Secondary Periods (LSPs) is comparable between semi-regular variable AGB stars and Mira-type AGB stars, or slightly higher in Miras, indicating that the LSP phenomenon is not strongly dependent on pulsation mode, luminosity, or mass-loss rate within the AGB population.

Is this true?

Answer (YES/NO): NO